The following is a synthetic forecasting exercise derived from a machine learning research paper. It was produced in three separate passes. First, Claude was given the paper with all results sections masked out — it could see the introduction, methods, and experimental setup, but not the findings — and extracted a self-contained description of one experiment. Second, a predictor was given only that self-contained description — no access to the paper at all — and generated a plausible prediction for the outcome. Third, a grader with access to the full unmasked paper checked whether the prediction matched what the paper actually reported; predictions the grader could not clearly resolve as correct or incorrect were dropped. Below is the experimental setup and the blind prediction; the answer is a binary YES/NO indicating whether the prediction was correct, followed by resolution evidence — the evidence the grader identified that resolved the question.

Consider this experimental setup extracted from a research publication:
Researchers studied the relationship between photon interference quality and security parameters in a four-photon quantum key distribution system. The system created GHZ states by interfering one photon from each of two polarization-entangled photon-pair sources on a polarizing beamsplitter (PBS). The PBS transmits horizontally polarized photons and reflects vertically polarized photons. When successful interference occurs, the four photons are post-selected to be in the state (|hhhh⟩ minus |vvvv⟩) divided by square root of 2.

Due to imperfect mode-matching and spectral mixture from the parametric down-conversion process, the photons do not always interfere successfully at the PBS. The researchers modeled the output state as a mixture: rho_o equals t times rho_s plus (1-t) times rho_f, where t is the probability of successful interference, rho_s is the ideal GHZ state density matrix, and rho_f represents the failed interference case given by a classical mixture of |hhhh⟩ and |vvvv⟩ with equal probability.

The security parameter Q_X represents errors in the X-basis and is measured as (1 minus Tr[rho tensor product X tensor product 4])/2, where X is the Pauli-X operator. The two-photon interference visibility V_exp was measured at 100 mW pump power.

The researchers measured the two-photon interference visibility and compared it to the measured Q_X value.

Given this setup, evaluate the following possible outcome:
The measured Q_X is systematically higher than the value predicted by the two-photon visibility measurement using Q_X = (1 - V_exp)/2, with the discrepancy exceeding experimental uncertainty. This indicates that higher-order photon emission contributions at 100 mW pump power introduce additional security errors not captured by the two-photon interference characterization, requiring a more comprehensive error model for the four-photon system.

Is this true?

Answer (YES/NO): YES